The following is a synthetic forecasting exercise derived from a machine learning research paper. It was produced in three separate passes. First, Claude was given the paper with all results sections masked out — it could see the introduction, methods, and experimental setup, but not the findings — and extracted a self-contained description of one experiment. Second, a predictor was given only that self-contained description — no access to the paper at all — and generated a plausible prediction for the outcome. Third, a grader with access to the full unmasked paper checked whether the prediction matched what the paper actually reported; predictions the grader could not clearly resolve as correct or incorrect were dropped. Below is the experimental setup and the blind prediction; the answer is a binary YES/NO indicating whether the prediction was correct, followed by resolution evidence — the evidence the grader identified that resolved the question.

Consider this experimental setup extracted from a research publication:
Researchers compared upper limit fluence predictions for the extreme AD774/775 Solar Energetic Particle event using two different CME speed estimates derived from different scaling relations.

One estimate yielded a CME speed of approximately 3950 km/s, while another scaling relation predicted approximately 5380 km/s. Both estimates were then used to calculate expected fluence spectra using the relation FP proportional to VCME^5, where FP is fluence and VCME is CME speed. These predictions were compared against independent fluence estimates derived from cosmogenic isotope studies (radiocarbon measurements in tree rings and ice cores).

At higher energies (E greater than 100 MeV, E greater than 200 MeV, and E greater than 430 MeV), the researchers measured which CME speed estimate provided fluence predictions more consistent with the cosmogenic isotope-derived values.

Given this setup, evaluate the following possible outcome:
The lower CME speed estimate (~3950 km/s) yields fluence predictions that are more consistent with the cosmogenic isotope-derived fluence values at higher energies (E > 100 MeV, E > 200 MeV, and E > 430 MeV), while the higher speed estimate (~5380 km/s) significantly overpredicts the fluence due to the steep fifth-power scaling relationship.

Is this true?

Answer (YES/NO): NO